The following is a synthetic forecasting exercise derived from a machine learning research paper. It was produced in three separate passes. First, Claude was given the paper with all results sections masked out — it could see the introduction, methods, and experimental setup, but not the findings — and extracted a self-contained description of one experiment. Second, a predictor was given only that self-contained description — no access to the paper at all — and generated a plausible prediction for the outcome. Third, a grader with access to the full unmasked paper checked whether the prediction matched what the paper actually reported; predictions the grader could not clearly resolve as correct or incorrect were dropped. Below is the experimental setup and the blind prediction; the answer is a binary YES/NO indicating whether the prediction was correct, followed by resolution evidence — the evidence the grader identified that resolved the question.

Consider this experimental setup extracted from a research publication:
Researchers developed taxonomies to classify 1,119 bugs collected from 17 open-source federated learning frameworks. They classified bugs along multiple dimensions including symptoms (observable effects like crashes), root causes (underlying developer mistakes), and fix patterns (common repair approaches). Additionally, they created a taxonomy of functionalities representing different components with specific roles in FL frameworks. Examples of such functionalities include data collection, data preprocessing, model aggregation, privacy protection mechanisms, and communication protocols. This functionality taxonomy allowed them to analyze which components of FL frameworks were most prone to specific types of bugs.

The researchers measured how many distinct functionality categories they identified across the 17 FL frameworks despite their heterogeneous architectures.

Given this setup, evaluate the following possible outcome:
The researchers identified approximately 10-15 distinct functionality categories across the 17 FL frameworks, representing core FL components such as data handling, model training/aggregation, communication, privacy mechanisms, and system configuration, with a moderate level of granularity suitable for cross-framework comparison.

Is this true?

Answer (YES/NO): NO